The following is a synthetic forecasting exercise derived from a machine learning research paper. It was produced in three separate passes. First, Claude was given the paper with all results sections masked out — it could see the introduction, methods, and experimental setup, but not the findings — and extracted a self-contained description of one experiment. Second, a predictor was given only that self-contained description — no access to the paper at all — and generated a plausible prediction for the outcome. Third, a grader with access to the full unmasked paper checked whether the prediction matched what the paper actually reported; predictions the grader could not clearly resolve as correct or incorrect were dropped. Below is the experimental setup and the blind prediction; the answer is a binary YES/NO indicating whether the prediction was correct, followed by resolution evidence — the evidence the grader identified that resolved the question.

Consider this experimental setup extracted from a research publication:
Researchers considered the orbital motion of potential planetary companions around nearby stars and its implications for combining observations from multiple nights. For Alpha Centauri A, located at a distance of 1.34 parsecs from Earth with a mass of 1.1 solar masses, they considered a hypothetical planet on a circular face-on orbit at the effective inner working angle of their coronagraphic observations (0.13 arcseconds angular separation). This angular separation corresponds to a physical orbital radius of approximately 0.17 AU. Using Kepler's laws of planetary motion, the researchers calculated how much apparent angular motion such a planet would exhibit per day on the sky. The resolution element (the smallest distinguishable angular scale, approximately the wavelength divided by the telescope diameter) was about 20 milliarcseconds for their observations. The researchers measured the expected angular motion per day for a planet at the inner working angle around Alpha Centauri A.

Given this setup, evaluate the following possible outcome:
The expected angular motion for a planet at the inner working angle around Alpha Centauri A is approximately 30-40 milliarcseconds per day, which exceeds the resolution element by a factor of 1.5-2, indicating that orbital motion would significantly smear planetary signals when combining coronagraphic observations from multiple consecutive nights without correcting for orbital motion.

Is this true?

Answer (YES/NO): YES